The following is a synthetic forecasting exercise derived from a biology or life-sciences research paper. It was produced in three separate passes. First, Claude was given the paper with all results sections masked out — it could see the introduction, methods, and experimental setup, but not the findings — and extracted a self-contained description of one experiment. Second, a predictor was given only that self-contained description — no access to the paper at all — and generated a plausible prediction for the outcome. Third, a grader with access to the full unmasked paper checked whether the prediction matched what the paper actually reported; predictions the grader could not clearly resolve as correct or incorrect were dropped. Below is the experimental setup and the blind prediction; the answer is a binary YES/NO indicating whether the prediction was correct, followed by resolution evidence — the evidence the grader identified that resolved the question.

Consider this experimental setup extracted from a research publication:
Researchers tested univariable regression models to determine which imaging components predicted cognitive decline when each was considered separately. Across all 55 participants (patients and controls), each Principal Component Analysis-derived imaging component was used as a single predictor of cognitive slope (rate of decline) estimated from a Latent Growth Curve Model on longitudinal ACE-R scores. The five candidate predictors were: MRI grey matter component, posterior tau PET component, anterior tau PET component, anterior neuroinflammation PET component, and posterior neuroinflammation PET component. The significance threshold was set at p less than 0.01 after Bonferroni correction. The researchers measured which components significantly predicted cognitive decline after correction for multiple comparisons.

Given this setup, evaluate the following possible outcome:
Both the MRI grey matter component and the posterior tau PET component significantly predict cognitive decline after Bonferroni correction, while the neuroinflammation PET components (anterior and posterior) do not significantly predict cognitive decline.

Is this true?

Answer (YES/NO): NO